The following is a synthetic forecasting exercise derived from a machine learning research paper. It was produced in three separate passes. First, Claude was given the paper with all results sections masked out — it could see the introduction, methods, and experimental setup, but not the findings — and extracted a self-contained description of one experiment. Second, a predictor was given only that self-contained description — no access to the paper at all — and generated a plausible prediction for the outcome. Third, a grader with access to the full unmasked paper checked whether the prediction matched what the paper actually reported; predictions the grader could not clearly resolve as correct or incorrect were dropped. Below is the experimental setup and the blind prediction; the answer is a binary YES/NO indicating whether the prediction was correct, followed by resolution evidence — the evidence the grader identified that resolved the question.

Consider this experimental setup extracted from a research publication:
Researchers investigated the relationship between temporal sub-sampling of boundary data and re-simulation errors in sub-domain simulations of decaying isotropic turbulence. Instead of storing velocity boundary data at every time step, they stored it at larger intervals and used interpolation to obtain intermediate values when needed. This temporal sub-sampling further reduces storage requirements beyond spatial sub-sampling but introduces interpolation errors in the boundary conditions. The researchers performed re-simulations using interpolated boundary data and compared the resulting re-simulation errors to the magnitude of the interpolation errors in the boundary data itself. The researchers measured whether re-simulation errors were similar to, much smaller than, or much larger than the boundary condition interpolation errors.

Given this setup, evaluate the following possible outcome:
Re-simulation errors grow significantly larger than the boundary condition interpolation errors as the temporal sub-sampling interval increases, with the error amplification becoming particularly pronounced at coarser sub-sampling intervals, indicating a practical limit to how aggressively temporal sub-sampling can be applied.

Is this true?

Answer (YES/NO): NO